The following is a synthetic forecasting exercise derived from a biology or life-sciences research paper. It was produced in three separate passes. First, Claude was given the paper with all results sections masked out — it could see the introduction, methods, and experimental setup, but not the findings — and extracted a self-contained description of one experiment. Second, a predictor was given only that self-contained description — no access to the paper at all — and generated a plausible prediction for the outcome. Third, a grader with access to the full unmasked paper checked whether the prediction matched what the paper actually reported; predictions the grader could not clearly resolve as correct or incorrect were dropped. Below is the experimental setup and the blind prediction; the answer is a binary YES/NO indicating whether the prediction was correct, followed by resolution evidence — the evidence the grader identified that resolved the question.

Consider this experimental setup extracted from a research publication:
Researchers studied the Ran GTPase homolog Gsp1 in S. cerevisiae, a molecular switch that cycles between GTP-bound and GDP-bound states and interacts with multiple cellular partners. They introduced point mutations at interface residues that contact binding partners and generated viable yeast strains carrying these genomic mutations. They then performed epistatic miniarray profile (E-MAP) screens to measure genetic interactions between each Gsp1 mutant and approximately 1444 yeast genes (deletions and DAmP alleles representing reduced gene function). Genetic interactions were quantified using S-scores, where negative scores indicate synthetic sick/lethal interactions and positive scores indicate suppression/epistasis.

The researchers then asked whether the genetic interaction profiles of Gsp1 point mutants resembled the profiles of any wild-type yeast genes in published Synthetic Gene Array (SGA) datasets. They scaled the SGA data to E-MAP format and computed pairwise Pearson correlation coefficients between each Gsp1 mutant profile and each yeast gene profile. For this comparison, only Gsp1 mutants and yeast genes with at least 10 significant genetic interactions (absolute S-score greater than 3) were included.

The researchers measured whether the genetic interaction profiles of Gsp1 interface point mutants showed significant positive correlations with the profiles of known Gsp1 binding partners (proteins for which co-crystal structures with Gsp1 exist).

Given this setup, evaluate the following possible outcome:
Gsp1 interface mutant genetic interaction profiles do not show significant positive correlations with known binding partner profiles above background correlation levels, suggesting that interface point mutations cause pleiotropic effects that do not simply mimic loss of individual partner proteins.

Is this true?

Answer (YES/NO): YES